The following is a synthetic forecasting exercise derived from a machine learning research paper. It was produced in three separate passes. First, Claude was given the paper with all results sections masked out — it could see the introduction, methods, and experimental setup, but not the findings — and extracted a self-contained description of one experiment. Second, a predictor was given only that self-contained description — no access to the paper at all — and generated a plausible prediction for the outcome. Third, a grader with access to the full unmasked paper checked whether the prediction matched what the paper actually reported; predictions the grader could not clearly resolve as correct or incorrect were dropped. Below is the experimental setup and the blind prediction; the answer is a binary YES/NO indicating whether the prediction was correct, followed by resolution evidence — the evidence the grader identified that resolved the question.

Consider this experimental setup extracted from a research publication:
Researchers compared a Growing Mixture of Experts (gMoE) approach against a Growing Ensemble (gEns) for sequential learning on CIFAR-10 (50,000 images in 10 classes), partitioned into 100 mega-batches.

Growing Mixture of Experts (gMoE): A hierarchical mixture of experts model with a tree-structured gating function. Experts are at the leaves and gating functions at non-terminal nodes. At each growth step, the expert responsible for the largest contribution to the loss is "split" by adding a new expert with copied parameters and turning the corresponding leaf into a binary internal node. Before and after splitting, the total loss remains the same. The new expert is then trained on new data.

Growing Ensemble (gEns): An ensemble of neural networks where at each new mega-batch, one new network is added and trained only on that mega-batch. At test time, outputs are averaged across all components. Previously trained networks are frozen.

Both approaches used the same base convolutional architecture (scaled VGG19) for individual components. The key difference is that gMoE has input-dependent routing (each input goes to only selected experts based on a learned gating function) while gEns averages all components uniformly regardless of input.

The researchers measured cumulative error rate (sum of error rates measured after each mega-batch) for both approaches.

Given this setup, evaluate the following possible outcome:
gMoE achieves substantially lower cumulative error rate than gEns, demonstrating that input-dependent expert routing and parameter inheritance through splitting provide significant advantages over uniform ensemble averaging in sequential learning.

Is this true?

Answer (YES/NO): NO